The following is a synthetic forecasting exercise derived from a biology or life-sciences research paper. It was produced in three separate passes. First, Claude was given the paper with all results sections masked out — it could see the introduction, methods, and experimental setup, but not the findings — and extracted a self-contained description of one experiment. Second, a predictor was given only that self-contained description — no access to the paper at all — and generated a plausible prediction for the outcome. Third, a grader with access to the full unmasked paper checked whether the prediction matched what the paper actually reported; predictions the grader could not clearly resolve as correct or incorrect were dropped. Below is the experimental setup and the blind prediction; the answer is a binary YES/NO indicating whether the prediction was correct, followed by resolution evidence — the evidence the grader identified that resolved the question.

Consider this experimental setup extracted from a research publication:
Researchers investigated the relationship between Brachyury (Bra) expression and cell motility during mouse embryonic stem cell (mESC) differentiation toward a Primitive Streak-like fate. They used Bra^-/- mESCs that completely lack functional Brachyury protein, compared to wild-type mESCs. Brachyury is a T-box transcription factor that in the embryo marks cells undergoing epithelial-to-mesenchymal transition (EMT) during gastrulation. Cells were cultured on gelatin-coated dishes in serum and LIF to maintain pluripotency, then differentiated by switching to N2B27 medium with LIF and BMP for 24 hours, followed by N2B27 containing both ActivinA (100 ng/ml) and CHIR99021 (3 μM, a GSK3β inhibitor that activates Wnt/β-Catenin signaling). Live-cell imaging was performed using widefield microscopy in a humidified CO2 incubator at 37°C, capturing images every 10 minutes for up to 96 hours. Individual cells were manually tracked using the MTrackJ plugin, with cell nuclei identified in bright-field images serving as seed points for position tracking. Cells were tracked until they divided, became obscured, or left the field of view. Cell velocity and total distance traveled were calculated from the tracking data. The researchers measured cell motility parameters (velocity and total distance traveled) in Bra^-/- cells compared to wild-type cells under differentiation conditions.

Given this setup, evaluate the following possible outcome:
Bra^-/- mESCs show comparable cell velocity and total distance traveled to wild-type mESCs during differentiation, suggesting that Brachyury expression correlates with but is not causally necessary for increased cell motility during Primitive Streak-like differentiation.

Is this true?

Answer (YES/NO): NO